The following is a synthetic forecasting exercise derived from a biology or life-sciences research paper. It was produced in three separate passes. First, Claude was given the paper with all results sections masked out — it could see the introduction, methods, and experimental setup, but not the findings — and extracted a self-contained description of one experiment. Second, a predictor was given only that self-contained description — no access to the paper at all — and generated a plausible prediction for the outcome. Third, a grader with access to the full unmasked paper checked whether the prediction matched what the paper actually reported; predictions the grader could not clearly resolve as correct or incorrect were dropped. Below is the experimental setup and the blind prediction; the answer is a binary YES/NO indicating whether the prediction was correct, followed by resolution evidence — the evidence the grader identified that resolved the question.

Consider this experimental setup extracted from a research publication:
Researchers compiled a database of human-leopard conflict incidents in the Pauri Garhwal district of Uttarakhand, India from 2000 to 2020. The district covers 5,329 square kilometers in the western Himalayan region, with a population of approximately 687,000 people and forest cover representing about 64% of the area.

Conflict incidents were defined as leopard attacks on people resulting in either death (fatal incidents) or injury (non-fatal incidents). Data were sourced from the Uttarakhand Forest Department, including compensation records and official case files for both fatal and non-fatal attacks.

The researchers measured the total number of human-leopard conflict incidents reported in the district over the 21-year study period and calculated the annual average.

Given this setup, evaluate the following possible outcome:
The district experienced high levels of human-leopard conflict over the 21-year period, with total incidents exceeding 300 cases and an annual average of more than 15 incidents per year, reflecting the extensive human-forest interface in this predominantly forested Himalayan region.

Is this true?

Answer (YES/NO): NO